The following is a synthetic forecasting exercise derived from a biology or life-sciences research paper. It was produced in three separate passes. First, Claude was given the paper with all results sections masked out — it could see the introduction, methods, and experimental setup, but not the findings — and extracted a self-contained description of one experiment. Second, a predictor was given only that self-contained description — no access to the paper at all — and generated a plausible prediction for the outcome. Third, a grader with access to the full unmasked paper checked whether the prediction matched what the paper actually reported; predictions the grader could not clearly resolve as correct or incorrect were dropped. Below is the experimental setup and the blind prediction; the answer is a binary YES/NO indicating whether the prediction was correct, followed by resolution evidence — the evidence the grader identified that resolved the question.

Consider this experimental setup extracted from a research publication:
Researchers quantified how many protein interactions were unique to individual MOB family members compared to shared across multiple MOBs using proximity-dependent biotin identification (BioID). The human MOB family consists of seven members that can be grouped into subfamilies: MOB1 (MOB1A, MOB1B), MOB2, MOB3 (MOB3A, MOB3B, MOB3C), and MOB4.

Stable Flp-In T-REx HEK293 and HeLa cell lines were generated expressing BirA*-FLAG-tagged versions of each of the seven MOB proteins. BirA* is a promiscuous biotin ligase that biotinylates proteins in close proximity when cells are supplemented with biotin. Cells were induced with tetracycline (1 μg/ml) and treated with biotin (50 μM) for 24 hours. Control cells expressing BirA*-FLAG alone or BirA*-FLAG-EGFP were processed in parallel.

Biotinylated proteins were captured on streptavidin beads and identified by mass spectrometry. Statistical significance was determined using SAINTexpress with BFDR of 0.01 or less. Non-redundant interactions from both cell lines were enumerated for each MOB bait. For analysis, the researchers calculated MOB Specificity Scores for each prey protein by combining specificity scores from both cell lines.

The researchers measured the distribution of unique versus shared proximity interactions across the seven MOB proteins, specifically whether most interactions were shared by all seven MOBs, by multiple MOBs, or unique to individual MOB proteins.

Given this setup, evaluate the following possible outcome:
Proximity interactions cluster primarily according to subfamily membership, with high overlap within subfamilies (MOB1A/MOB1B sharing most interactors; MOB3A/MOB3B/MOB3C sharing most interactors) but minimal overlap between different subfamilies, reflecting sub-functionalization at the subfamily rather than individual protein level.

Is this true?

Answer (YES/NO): NO